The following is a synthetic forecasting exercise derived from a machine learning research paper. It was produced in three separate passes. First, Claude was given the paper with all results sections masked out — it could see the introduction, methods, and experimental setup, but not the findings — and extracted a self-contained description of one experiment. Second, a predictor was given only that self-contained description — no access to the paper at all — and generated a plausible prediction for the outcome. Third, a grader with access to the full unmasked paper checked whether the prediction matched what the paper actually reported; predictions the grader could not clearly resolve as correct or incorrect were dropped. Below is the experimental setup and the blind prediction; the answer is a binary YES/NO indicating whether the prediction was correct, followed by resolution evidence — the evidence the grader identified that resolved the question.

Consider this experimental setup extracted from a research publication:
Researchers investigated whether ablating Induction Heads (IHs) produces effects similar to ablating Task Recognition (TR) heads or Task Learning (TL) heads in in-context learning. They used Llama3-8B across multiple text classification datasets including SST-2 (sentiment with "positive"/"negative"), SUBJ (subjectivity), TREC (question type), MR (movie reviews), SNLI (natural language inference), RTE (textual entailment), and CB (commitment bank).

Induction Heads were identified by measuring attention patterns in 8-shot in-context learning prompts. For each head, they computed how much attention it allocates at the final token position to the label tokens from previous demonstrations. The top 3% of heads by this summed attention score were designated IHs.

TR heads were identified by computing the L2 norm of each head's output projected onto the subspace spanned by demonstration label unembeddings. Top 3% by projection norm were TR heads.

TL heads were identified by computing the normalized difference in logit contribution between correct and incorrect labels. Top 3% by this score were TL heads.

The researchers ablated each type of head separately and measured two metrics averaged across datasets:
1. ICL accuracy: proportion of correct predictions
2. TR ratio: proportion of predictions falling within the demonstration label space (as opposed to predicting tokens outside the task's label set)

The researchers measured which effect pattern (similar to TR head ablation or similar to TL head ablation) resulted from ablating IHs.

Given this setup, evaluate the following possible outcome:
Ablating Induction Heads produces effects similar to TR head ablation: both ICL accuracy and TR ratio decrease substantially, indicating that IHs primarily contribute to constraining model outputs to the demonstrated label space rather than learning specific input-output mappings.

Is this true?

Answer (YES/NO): YES